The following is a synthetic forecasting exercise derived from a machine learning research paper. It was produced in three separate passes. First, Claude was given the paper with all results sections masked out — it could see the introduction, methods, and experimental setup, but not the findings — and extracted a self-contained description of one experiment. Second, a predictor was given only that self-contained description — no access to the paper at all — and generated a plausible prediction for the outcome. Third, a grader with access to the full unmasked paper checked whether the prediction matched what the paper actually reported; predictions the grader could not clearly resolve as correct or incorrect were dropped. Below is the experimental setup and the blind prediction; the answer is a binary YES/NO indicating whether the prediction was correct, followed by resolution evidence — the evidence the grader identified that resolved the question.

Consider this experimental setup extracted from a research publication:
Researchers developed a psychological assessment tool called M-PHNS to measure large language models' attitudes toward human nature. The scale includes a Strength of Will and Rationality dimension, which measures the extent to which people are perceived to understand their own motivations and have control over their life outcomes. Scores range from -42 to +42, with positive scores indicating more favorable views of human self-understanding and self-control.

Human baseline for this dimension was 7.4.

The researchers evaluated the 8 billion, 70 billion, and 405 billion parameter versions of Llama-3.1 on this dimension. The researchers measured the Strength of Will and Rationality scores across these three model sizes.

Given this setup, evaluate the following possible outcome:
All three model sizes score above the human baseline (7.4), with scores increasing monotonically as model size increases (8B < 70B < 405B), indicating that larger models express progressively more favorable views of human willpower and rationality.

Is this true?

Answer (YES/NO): NO